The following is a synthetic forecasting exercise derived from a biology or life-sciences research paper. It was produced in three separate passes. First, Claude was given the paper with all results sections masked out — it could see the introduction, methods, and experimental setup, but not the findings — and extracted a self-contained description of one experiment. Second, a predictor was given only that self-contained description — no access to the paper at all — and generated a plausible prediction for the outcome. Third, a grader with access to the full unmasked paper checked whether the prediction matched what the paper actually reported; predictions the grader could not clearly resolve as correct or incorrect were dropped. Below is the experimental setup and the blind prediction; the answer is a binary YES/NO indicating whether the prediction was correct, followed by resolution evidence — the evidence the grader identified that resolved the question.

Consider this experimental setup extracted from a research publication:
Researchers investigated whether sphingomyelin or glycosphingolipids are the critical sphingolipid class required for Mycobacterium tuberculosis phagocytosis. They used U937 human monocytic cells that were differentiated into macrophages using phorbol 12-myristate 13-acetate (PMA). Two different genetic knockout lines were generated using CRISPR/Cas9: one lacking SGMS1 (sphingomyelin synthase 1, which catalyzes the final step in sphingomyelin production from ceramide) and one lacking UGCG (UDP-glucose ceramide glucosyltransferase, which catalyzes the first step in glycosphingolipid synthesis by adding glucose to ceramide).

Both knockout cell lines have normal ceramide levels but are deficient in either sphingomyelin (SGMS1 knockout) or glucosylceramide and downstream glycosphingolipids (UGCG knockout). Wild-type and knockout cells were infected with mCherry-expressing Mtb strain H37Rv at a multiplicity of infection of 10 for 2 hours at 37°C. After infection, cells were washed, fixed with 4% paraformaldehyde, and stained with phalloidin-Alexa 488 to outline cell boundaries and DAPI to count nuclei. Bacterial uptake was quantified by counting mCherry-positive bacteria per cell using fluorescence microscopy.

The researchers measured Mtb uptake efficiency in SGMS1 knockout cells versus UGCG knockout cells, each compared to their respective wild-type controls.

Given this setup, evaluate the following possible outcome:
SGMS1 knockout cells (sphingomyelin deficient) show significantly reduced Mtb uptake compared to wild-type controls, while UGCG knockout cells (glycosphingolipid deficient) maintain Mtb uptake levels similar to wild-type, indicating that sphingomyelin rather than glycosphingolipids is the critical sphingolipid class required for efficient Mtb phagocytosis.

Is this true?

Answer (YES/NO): YES